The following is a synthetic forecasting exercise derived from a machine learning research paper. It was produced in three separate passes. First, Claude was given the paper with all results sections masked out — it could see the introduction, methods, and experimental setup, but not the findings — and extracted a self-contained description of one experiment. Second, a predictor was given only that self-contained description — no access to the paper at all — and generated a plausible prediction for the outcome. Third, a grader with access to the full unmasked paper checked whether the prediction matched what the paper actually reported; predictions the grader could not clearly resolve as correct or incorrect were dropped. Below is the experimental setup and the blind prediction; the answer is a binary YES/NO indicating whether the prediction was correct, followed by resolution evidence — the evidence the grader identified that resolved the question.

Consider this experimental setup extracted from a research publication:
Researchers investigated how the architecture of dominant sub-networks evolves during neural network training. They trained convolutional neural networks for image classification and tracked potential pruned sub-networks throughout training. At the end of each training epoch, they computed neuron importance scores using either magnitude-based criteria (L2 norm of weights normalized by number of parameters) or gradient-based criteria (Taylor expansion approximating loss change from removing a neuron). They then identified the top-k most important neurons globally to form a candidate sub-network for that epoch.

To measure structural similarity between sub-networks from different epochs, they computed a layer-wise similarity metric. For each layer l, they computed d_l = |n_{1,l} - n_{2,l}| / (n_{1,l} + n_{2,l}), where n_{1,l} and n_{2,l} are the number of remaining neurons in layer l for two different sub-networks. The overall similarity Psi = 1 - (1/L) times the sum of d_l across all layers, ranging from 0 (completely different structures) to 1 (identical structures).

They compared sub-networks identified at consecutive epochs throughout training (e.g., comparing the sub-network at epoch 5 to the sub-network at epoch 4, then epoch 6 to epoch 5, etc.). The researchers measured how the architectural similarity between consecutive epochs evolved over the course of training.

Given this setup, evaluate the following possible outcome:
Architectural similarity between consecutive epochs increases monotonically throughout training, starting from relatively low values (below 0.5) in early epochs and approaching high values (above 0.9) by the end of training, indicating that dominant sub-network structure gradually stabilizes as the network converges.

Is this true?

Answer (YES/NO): NO